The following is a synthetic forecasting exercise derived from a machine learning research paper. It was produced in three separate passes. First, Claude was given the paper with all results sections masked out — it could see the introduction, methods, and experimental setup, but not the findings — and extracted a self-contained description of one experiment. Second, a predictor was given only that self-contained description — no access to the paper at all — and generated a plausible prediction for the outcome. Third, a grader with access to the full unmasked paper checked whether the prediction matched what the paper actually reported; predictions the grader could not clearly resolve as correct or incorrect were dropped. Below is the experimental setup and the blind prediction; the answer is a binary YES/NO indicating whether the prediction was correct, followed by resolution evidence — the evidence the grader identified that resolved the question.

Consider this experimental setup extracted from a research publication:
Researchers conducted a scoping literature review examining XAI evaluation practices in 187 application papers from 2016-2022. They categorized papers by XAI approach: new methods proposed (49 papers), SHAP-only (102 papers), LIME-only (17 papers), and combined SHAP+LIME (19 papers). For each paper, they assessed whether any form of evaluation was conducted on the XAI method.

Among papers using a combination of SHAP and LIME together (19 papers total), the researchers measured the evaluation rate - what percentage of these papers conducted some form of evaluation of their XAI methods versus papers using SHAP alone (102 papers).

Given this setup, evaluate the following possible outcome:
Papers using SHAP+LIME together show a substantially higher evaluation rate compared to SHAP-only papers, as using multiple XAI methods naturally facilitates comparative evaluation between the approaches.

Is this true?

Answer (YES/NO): YES